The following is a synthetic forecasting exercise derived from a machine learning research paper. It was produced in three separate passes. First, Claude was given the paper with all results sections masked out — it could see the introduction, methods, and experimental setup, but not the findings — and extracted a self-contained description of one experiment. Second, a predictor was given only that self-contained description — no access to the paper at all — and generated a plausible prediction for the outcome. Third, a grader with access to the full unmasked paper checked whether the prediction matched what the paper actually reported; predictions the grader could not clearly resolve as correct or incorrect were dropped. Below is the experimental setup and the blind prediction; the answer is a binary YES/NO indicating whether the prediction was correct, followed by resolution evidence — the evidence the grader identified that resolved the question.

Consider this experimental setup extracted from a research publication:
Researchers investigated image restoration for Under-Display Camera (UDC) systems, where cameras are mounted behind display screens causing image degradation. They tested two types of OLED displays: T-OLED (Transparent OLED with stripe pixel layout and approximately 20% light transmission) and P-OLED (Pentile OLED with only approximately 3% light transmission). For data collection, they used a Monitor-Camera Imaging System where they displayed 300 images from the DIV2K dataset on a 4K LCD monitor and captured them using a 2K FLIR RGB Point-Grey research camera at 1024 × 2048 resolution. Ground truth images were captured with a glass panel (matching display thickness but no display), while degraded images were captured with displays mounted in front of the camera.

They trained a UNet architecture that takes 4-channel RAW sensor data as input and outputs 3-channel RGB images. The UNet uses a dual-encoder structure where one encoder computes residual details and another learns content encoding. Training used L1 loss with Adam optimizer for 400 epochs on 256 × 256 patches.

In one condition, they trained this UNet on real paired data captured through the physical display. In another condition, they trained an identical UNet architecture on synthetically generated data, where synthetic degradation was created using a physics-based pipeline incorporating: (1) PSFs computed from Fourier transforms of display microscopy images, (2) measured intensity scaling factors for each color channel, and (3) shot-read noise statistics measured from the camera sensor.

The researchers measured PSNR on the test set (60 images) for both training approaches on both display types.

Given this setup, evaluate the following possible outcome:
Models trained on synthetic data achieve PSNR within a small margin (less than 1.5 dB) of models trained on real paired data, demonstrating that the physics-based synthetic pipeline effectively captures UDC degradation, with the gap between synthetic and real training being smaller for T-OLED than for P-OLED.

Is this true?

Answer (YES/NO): NO